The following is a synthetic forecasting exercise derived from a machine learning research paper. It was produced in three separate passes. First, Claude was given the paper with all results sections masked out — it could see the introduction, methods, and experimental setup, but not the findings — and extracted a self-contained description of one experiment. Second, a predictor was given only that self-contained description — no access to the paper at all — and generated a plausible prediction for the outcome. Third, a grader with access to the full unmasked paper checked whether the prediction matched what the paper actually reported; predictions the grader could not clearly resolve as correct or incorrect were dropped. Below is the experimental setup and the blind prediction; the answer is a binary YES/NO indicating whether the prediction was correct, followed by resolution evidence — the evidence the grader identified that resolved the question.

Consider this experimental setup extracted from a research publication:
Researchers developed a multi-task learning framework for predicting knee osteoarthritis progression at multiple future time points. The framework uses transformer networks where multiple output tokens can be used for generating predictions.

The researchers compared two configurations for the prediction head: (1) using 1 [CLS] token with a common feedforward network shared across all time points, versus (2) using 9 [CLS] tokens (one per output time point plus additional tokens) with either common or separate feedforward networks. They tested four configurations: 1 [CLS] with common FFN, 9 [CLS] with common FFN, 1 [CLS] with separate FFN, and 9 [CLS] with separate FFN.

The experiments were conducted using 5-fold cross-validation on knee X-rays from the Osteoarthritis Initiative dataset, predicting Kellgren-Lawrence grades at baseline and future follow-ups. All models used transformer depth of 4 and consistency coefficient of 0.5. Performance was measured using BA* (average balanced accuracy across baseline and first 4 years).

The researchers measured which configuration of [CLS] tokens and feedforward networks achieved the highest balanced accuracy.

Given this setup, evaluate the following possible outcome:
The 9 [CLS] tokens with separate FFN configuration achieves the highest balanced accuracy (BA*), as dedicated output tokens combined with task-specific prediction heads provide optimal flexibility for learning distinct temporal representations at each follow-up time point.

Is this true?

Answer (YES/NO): NO